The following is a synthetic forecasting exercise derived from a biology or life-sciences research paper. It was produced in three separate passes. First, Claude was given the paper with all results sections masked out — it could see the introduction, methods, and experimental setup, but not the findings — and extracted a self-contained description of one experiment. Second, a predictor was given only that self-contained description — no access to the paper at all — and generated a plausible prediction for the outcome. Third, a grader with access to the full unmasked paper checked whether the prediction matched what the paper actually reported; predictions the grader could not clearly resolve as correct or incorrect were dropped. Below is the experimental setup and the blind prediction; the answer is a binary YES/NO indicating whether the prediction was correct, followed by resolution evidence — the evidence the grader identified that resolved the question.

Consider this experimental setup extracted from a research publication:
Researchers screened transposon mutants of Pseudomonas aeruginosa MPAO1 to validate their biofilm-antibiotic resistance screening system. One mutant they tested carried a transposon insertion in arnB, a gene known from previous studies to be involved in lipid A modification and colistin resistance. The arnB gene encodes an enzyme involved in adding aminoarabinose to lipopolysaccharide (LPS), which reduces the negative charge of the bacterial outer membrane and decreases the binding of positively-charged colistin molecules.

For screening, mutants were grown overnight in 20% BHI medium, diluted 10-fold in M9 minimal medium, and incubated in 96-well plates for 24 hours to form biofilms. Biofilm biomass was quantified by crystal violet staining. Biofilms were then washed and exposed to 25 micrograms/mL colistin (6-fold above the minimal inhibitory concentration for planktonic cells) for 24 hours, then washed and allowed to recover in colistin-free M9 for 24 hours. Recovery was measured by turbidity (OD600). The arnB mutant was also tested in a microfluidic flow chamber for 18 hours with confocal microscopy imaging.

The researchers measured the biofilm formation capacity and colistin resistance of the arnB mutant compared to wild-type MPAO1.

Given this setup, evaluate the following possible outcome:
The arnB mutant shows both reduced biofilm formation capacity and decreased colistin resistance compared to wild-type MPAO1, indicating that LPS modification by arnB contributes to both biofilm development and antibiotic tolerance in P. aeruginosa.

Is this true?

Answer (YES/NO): NO